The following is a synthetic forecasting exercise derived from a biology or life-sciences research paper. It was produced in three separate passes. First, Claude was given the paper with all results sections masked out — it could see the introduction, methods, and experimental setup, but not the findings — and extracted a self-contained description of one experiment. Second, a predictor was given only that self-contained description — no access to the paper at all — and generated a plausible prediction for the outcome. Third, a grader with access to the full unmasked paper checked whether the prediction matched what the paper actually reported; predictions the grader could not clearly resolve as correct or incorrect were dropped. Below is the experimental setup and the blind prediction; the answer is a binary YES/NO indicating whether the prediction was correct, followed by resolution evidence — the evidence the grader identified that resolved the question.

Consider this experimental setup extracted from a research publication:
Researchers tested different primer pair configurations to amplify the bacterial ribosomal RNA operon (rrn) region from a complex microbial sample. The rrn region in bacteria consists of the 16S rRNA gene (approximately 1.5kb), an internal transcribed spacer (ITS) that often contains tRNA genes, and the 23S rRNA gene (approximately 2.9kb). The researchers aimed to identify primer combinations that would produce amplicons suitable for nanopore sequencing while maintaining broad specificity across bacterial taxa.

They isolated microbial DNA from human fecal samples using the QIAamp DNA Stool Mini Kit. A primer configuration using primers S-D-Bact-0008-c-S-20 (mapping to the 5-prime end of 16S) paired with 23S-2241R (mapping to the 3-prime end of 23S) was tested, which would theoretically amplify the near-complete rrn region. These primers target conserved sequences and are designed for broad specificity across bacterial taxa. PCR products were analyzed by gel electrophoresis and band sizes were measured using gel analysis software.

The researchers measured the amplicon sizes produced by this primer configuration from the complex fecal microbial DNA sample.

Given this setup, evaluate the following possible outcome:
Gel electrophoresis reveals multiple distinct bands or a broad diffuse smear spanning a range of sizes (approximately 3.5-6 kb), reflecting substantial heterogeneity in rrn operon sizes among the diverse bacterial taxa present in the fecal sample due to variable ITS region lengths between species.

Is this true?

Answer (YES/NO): NO